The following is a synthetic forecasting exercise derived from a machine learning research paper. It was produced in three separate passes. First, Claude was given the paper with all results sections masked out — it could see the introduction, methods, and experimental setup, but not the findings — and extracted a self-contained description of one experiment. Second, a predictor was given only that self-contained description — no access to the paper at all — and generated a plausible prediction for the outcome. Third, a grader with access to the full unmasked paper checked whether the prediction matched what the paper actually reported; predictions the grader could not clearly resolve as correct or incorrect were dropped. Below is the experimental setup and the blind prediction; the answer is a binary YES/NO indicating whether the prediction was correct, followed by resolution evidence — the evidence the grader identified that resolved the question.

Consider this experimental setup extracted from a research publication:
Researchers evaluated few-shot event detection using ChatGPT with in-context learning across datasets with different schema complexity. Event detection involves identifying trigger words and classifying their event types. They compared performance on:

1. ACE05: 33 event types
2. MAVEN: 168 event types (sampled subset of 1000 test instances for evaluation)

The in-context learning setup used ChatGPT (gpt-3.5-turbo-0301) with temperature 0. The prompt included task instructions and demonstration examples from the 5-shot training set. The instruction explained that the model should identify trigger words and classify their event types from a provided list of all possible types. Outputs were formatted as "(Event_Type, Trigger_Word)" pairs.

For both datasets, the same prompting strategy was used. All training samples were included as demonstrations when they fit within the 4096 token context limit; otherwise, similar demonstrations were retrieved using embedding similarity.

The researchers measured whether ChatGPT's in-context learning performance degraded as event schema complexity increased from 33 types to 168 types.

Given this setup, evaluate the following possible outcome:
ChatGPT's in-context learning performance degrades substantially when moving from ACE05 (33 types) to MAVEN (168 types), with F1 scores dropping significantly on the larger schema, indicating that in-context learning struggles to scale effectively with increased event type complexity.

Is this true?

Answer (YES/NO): YES